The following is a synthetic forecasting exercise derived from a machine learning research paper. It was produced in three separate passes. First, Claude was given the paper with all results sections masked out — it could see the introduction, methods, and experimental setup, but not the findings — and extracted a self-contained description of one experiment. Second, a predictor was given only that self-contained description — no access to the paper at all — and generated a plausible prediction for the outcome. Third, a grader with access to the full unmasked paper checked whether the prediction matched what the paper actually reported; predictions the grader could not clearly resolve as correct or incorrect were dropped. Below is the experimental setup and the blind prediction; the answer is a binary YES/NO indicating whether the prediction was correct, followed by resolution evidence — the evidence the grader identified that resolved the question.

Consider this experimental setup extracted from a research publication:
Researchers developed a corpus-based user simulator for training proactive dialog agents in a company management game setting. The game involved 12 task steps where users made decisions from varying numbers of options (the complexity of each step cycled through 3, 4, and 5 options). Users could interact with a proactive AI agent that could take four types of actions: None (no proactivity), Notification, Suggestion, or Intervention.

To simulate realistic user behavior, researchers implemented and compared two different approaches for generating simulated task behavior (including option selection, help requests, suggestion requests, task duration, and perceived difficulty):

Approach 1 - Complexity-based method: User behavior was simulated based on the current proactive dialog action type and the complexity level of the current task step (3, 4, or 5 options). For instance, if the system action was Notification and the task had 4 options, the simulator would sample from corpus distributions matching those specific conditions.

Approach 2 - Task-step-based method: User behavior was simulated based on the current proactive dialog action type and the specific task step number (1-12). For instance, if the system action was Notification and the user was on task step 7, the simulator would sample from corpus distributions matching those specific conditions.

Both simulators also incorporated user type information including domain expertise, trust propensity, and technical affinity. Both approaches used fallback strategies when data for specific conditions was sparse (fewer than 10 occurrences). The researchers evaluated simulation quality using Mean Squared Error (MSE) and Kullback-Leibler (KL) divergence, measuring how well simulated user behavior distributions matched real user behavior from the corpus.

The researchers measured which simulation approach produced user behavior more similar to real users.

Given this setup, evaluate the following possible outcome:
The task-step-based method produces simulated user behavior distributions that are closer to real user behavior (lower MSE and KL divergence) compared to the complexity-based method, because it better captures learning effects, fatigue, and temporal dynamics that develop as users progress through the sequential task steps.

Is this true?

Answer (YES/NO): YES